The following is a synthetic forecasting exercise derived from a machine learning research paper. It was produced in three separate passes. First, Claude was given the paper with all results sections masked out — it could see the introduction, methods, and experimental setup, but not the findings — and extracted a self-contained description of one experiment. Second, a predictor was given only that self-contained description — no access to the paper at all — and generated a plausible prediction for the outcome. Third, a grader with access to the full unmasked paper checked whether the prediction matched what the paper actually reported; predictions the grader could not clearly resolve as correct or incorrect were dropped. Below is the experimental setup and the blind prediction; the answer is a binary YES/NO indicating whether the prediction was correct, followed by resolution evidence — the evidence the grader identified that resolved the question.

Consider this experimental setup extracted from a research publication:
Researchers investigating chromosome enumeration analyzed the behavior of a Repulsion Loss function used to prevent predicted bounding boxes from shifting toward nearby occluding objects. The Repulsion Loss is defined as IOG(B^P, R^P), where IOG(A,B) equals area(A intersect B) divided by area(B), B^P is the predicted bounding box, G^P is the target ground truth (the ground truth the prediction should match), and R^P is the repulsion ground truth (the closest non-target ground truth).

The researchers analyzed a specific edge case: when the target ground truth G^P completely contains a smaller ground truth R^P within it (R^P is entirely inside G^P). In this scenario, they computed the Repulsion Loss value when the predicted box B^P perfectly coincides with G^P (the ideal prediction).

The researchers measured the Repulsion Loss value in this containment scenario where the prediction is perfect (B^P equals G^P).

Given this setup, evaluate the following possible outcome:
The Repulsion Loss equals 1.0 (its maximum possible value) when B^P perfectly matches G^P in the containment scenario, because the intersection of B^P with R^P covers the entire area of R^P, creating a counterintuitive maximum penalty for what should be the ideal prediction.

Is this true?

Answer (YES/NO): YES